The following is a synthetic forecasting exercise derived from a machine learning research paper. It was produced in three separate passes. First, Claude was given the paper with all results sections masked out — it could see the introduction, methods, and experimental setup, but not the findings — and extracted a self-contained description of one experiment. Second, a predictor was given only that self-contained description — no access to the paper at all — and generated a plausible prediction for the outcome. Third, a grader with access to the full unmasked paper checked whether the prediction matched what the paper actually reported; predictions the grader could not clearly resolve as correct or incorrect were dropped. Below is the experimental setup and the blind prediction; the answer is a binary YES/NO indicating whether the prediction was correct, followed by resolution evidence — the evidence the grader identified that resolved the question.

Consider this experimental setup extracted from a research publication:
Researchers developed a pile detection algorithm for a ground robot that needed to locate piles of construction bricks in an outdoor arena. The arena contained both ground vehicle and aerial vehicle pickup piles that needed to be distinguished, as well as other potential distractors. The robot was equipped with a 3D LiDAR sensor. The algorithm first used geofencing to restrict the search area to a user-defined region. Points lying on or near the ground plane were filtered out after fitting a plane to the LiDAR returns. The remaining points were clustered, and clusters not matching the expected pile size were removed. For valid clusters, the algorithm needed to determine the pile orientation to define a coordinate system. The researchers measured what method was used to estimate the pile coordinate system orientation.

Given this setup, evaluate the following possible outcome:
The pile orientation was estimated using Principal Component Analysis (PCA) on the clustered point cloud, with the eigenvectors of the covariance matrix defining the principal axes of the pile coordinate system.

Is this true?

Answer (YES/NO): NO